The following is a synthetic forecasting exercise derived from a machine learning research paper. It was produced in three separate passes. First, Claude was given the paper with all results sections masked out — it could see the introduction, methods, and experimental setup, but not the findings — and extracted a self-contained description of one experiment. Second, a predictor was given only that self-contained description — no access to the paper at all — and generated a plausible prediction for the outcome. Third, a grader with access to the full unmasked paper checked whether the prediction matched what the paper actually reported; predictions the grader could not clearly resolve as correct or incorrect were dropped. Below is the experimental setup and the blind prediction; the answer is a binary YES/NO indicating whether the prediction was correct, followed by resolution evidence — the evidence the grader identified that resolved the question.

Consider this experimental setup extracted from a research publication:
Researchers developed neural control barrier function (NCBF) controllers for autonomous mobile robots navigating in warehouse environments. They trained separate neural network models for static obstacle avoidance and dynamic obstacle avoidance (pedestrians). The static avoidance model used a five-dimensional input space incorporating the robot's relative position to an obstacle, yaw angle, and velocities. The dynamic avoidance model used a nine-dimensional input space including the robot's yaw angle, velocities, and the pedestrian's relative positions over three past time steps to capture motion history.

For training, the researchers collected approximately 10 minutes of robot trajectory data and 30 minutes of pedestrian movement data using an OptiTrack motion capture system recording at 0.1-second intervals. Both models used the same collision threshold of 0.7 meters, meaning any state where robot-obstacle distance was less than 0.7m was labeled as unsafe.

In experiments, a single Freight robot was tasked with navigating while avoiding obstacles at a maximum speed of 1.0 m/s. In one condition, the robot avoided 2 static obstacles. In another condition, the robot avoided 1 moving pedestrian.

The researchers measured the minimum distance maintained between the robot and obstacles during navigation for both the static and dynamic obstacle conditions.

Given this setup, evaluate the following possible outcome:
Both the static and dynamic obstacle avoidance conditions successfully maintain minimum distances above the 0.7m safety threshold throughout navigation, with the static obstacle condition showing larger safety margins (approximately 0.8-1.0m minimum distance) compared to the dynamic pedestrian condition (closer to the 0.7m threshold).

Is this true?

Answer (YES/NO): NO